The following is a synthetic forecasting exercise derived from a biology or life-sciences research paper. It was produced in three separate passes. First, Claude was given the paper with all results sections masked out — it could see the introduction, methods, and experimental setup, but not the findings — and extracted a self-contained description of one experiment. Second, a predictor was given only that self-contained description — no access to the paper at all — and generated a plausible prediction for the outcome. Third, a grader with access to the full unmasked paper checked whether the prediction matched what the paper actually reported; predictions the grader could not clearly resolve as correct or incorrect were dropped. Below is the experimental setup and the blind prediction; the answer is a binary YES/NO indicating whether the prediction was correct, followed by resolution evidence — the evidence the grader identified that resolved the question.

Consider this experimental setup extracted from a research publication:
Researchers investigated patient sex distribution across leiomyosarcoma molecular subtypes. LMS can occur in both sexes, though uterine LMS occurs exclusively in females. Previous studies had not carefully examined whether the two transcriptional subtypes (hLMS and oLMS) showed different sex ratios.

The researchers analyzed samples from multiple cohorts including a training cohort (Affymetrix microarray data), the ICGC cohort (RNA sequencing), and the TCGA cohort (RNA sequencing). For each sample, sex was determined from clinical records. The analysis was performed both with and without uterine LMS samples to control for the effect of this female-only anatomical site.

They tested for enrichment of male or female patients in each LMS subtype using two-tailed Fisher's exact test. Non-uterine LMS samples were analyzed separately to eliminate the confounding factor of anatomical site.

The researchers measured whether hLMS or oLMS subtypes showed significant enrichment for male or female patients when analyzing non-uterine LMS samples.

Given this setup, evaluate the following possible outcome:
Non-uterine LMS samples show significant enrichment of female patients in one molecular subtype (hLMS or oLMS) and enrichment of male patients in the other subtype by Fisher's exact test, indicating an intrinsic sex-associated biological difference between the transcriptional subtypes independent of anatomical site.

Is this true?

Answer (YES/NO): YES